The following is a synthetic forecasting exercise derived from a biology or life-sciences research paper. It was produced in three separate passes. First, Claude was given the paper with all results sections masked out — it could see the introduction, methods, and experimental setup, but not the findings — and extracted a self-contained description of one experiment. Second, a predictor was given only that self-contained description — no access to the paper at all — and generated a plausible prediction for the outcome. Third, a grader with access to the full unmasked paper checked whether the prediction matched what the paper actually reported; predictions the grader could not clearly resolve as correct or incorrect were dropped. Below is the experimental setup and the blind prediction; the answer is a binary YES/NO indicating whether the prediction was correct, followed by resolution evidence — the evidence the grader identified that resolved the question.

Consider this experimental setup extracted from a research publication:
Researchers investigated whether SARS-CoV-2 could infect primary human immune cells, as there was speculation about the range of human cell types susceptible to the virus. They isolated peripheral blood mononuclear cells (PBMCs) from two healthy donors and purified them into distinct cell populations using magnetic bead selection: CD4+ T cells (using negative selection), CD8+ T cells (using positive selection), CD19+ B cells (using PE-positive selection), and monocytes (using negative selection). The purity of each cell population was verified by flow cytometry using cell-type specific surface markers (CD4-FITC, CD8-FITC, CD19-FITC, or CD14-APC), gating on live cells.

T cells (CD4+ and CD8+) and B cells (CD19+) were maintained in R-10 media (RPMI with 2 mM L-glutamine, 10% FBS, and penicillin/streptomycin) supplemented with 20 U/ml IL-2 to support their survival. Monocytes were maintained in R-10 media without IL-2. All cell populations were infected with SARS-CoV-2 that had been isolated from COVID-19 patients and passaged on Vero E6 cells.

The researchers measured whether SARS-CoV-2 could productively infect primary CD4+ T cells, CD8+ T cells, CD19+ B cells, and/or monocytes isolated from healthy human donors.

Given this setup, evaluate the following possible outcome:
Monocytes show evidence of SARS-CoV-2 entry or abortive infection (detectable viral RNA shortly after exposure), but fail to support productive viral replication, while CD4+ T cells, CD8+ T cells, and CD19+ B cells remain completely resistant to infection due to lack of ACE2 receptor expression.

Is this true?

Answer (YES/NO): NO